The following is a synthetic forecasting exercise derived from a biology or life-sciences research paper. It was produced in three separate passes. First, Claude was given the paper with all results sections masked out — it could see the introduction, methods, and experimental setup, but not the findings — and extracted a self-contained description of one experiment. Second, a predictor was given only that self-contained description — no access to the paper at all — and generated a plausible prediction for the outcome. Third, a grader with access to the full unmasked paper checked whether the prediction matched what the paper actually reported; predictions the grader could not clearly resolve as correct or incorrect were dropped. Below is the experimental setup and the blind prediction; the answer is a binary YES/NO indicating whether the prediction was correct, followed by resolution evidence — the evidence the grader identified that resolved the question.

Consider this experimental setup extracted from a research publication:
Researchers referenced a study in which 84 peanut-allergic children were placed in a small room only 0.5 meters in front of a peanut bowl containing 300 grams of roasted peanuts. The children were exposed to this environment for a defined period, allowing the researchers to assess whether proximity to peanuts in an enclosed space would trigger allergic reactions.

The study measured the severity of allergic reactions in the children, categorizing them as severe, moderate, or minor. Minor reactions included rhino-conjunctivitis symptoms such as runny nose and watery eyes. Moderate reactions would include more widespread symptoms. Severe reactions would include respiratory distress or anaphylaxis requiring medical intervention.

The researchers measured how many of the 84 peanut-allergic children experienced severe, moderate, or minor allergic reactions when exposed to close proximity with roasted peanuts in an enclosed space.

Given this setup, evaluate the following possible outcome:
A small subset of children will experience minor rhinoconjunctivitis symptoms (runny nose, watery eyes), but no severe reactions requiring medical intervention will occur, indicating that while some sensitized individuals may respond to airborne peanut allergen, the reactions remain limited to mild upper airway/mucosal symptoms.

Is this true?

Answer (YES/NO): YES